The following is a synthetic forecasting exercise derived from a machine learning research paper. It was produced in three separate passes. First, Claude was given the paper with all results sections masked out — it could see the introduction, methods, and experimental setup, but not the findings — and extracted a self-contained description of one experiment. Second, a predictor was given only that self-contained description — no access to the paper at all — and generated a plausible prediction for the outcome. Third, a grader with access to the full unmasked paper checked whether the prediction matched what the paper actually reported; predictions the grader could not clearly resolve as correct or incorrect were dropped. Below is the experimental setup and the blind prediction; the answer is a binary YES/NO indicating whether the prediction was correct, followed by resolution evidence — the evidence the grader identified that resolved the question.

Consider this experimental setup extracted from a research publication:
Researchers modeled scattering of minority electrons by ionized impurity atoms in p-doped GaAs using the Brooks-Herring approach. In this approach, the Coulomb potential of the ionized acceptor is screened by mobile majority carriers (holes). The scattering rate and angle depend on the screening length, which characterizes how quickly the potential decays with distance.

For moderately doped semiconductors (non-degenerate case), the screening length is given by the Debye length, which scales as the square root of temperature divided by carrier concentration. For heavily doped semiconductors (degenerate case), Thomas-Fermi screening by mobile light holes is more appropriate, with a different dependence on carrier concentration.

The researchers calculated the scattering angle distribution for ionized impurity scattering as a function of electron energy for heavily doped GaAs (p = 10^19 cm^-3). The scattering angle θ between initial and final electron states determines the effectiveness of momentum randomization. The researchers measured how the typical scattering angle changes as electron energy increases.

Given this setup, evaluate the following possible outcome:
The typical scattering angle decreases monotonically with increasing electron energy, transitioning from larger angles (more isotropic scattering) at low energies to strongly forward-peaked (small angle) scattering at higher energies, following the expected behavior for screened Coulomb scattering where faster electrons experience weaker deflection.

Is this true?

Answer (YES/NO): NO